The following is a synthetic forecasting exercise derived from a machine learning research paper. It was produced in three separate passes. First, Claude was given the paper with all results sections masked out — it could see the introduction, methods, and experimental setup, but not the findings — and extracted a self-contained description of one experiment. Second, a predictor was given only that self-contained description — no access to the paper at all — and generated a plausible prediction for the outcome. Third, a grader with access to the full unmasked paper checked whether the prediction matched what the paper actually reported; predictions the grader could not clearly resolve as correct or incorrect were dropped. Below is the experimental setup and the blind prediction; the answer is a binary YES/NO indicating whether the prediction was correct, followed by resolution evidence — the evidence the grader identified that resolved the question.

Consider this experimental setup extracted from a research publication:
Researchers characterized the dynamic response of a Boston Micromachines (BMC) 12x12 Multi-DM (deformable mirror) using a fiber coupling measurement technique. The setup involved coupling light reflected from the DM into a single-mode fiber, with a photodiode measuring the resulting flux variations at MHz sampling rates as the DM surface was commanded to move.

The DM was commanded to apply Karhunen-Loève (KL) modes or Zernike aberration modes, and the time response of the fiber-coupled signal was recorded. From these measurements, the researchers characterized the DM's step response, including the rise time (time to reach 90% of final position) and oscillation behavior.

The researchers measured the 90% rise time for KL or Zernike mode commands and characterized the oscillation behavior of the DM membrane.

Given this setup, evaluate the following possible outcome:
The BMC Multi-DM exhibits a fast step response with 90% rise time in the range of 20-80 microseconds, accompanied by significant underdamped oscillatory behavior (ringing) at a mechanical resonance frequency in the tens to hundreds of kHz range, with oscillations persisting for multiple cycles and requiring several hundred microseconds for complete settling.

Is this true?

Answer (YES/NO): NO